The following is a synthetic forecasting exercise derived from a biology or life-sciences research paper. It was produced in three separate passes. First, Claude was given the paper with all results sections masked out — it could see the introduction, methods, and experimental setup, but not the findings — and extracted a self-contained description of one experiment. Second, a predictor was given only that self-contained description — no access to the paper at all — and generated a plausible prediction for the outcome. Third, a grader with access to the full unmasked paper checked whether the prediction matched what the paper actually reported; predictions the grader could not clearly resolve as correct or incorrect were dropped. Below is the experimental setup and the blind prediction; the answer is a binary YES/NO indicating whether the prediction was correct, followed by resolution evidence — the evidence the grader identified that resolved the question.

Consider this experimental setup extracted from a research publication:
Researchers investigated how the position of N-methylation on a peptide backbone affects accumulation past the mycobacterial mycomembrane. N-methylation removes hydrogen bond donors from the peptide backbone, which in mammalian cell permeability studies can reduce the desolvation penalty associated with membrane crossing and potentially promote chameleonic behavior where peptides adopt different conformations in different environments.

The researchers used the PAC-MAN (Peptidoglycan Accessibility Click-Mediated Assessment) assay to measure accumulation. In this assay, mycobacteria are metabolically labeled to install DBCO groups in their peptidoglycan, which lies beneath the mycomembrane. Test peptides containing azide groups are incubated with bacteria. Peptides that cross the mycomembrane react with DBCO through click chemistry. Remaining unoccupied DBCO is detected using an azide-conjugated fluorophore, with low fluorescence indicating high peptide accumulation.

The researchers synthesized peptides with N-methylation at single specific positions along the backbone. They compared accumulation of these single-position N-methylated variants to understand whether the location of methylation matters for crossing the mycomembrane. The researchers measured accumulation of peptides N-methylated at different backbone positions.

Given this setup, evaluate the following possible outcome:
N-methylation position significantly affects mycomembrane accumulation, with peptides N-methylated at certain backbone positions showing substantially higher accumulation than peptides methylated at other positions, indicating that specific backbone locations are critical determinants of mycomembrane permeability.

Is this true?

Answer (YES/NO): NO